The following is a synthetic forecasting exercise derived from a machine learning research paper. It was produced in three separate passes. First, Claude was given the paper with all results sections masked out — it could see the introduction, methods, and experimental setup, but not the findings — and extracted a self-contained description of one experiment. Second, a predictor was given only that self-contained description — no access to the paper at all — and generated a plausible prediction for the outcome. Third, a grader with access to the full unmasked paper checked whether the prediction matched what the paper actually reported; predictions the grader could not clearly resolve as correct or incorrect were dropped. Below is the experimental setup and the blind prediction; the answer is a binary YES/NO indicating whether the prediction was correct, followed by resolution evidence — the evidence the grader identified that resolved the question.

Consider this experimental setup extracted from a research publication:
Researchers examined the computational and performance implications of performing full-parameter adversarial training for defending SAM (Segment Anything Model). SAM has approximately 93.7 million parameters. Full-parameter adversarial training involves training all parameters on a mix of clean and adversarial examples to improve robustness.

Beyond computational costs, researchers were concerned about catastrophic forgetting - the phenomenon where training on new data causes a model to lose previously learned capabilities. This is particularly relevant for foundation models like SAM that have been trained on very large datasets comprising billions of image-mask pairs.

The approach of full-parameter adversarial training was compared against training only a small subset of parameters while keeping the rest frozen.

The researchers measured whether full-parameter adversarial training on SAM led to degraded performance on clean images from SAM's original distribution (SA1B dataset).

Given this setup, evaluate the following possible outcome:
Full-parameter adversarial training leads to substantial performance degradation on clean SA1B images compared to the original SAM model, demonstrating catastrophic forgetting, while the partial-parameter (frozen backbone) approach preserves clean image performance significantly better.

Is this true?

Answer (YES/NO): YES